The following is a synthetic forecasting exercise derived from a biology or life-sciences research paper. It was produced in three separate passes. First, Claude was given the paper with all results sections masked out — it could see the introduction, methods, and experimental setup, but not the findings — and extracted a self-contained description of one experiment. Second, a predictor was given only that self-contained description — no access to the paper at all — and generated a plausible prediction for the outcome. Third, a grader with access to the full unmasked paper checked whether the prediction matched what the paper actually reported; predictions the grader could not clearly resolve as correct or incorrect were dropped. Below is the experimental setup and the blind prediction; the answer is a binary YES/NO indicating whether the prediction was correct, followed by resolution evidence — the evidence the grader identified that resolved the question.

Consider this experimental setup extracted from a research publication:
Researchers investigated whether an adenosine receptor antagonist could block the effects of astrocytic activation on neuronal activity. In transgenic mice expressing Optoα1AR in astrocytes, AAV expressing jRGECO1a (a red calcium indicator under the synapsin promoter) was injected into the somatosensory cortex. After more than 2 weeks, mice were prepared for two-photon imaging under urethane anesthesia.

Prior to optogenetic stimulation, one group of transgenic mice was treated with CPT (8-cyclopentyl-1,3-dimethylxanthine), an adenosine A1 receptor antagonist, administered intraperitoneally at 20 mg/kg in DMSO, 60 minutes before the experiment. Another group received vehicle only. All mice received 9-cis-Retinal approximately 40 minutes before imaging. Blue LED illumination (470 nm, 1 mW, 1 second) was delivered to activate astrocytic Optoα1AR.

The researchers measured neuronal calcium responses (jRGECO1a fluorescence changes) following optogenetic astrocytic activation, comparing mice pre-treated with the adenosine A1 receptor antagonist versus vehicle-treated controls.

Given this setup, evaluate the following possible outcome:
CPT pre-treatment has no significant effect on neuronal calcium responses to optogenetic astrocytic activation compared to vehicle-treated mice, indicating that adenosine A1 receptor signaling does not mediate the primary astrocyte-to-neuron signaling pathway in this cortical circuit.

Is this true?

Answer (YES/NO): NO